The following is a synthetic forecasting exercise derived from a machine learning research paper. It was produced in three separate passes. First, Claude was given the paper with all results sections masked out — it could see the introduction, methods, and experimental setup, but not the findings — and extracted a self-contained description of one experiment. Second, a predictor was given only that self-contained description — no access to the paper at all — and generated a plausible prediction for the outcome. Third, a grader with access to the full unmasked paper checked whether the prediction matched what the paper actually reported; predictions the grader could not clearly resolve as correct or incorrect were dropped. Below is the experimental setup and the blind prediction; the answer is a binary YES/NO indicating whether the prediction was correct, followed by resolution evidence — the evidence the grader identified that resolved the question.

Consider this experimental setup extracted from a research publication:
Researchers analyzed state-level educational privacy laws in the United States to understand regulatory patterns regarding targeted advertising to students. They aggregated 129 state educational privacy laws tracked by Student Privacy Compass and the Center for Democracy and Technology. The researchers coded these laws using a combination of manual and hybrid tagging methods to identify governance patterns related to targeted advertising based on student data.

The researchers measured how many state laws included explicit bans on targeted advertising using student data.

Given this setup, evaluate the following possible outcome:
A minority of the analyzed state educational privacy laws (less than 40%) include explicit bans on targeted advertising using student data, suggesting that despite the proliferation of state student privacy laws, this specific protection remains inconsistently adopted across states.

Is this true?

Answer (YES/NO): YES